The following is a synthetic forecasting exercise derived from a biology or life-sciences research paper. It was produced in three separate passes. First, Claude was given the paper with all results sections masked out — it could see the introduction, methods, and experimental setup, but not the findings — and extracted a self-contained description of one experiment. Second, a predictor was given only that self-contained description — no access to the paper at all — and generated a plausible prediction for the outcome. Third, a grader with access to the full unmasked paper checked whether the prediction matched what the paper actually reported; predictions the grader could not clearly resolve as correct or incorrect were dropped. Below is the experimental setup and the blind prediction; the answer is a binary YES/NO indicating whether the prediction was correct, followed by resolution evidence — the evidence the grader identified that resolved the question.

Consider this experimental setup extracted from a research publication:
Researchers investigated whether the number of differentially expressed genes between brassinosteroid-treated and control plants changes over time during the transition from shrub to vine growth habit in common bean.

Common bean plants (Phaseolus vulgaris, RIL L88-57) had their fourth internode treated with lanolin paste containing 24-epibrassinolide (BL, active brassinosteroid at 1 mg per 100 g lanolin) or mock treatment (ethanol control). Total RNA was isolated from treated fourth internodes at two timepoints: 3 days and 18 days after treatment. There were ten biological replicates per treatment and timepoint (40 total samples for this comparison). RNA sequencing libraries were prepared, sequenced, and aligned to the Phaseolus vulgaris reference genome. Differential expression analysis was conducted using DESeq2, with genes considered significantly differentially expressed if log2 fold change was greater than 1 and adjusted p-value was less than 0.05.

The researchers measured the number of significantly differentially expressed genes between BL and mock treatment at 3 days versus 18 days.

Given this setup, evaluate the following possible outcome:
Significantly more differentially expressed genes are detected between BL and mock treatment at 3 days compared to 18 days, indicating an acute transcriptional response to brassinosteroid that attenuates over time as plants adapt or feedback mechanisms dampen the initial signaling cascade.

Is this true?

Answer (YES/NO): YES